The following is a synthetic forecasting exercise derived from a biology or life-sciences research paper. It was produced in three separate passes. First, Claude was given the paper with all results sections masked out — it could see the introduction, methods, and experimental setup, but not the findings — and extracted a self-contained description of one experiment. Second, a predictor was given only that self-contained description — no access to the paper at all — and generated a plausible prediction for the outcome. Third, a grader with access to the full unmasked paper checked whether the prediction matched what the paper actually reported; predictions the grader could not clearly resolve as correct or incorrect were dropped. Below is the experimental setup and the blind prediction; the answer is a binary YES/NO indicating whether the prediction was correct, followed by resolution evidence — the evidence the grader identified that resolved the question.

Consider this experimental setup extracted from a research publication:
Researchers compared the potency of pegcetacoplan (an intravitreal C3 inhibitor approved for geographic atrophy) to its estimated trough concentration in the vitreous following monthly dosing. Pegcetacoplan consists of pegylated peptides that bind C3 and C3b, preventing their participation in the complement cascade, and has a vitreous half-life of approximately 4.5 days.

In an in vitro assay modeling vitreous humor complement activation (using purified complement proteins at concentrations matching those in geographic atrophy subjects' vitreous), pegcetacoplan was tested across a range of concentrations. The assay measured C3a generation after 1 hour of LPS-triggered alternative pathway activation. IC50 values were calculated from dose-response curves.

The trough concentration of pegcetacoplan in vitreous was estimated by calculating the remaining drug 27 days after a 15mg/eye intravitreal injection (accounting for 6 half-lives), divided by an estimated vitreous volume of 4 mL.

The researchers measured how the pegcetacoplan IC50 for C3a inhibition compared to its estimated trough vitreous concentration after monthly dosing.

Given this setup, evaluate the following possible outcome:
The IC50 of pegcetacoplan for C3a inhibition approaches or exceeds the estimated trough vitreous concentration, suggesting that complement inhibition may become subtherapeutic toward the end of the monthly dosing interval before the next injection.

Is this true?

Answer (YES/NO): NO